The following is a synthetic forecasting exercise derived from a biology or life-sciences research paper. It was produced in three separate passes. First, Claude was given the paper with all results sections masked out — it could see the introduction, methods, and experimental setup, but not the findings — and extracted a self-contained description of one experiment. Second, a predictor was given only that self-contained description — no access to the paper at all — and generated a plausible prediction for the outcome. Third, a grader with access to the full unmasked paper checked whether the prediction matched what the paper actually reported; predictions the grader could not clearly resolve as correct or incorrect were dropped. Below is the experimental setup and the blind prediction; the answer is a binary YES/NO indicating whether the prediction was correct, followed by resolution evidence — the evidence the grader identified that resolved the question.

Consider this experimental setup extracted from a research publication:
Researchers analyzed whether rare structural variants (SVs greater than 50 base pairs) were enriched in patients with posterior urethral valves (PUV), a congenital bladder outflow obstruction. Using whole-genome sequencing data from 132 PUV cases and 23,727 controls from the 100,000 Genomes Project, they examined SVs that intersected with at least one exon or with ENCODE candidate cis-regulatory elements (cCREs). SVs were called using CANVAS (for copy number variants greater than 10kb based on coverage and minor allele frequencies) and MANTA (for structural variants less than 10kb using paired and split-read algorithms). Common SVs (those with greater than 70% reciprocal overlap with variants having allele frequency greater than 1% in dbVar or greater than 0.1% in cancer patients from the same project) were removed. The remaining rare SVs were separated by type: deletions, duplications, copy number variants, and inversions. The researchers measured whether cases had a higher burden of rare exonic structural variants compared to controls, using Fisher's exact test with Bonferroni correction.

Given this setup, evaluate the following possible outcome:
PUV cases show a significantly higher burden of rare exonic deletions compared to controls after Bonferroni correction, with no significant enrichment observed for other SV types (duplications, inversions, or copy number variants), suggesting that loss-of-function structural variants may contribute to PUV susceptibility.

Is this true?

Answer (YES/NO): NO